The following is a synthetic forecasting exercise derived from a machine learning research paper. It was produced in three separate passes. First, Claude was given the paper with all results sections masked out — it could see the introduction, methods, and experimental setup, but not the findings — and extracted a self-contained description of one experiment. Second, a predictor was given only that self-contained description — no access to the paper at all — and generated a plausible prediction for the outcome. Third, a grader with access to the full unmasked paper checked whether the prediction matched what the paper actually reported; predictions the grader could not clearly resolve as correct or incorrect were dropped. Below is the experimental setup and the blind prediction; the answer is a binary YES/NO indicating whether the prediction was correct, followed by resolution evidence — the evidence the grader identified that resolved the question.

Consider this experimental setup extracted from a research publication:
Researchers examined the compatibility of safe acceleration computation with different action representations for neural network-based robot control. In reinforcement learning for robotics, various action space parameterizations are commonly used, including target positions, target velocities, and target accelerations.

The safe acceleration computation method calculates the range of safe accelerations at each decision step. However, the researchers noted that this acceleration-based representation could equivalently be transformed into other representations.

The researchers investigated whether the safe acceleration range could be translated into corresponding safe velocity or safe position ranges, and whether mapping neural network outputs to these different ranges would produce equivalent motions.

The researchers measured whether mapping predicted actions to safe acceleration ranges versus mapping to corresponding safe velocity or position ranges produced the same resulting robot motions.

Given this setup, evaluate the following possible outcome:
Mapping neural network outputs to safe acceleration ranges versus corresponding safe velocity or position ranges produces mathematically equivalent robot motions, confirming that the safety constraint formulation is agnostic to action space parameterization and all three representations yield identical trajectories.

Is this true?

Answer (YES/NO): YES